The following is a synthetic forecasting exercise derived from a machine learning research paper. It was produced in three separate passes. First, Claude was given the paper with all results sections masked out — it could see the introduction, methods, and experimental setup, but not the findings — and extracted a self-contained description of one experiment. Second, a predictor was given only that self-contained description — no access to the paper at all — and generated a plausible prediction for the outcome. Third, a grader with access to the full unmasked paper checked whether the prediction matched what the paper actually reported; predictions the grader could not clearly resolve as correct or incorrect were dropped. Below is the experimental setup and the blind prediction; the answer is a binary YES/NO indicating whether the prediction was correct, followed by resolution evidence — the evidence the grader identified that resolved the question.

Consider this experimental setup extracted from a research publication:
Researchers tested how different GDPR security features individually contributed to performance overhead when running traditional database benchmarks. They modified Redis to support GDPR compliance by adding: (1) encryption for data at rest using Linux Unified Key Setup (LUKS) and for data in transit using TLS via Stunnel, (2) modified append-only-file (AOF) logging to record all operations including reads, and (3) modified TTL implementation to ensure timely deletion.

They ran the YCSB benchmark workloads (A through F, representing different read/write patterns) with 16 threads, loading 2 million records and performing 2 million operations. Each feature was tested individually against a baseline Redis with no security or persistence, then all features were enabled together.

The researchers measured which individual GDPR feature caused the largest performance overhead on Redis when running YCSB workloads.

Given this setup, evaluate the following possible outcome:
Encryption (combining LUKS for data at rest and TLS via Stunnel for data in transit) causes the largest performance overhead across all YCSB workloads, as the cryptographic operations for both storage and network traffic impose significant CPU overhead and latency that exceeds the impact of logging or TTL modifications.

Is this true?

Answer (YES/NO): NO